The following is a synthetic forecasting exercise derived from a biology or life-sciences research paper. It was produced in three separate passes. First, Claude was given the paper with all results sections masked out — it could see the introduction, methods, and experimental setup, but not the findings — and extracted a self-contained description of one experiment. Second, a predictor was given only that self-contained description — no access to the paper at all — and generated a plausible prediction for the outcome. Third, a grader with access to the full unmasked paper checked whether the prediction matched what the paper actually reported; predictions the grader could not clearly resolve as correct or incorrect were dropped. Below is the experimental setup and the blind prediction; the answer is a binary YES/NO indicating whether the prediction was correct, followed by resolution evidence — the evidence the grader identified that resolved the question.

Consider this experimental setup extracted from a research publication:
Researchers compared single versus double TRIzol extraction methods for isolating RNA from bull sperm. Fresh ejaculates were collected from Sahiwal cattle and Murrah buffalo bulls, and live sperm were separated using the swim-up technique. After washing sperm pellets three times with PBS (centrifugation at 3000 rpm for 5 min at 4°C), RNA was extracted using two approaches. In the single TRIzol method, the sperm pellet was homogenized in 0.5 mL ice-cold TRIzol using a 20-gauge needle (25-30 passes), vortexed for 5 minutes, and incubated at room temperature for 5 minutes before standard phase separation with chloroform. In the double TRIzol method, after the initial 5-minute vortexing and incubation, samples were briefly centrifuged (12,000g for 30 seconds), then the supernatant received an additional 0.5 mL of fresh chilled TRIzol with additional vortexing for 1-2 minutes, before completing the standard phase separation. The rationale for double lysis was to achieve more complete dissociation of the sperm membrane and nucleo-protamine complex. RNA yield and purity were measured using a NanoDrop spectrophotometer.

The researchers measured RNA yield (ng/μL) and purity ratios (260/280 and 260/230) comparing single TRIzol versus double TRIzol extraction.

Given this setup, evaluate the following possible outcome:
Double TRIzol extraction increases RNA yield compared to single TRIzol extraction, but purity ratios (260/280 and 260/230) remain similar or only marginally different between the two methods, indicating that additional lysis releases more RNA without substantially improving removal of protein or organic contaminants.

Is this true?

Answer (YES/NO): NO